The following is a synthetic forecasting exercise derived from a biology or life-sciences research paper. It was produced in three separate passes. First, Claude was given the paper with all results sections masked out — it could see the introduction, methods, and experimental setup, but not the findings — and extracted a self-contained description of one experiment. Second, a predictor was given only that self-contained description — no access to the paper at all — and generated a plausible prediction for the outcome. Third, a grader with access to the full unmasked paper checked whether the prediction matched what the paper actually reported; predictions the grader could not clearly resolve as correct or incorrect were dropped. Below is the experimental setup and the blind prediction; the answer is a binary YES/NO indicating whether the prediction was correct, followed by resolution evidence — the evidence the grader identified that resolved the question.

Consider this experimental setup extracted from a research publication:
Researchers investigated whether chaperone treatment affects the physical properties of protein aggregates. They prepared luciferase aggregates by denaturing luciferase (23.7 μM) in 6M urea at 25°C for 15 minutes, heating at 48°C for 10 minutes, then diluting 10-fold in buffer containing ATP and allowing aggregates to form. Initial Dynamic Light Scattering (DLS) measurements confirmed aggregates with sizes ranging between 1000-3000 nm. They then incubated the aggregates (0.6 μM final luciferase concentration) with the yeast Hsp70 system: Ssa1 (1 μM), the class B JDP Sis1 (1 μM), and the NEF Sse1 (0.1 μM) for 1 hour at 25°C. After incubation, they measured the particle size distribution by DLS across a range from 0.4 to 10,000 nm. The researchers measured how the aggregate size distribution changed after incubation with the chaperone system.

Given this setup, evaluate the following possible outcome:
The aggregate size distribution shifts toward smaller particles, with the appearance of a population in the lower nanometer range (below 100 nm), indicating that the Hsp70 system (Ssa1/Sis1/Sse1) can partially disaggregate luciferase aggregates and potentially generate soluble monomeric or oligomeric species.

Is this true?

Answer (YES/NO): NO